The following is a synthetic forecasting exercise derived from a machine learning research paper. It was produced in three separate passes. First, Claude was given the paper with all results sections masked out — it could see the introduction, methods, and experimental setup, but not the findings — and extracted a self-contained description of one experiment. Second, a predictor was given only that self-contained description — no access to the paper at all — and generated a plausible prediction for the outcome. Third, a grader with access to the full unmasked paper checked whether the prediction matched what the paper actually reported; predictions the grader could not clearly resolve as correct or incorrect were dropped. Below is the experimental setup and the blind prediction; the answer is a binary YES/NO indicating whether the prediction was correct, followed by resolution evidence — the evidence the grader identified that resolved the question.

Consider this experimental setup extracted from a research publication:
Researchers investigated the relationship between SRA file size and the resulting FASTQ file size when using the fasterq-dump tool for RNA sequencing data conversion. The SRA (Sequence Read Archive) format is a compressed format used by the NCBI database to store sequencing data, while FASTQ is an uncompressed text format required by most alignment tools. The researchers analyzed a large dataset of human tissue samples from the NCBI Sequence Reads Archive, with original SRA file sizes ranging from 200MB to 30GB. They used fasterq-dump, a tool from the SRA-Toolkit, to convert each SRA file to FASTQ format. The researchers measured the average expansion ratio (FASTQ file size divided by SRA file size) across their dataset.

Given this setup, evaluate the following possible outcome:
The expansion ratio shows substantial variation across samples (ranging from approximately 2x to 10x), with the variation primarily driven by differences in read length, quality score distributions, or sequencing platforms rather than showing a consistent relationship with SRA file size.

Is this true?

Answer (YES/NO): NO